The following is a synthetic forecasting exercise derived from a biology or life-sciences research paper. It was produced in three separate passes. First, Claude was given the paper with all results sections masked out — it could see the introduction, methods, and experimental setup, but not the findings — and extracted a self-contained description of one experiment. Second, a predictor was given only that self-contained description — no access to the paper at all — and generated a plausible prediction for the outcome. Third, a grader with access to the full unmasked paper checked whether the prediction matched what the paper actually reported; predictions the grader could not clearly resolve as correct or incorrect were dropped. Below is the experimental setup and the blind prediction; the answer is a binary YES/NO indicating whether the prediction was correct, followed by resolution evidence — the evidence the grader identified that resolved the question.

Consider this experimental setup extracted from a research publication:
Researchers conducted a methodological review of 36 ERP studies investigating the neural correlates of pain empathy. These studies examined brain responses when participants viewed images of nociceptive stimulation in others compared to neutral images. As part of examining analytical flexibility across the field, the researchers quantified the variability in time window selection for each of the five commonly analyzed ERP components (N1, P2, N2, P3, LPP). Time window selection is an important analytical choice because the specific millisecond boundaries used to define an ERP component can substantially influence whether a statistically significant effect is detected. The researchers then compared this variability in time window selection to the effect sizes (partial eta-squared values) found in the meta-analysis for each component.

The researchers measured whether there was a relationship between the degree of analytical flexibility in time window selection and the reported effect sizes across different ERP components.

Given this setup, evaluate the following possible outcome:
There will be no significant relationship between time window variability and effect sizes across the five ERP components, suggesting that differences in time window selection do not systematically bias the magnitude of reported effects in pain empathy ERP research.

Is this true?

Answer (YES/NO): NO